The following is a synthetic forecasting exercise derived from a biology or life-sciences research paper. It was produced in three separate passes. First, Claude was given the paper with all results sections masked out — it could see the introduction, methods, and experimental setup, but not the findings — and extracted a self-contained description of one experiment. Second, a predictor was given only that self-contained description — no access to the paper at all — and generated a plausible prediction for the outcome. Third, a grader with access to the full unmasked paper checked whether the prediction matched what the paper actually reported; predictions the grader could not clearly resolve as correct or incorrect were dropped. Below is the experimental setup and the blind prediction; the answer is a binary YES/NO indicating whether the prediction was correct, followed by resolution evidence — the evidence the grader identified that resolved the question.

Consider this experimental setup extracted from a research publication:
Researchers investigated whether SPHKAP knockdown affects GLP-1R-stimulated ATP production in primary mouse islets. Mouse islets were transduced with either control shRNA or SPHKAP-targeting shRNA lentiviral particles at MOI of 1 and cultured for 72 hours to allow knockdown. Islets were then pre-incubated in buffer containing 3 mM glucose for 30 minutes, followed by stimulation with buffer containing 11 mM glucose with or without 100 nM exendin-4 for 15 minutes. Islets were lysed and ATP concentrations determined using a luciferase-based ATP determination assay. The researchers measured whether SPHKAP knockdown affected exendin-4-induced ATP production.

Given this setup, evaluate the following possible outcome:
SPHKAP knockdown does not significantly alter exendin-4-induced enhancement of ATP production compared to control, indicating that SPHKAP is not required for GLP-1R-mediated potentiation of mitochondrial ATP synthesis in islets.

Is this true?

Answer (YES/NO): NO